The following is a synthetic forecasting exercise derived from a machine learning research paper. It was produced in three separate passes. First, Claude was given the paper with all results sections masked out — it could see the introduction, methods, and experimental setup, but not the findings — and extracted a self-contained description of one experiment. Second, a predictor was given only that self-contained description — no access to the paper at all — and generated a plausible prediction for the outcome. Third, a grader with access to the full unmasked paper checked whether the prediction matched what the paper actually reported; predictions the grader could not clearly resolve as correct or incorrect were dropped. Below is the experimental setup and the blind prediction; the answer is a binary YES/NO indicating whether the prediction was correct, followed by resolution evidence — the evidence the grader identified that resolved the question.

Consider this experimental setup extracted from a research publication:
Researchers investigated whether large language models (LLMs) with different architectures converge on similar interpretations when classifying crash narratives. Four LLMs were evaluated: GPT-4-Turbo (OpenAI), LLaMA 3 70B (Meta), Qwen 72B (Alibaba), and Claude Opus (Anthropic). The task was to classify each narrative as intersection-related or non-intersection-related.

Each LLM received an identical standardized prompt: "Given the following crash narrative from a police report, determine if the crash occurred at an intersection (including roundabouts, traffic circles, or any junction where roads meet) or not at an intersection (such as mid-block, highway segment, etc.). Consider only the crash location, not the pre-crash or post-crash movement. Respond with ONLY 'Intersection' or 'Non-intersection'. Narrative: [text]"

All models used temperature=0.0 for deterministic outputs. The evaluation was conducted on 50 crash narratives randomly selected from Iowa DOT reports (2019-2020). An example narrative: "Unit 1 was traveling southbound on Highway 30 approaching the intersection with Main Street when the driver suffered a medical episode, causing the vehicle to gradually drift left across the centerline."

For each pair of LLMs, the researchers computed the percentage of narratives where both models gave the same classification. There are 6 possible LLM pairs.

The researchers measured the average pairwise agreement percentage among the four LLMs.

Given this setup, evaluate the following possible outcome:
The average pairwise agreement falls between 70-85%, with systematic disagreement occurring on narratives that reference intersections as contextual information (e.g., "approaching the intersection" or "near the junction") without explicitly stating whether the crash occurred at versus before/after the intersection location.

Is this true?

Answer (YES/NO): NO